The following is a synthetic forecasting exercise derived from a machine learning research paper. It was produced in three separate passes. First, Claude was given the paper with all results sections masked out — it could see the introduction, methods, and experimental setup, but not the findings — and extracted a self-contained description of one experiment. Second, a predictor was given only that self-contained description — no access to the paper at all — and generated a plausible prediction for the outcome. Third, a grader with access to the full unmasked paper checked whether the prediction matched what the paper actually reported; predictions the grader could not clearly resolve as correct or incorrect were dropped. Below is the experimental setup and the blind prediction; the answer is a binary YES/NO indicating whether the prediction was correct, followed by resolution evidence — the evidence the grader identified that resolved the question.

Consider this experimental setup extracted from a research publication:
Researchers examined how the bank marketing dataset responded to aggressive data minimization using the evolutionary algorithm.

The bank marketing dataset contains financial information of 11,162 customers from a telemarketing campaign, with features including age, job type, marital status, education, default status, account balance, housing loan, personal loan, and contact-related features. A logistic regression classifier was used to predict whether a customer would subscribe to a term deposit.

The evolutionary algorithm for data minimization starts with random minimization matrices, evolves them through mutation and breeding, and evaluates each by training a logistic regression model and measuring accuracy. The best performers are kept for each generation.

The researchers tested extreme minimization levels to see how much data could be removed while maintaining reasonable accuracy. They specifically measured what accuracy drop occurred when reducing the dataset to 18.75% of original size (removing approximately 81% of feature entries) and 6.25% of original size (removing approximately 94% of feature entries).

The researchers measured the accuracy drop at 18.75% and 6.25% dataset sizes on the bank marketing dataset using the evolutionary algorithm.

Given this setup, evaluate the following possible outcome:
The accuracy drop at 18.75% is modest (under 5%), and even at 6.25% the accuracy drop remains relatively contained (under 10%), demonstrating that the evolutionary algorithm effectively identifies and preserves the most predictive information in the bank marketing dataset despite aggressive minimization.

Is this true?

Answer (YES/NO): YES